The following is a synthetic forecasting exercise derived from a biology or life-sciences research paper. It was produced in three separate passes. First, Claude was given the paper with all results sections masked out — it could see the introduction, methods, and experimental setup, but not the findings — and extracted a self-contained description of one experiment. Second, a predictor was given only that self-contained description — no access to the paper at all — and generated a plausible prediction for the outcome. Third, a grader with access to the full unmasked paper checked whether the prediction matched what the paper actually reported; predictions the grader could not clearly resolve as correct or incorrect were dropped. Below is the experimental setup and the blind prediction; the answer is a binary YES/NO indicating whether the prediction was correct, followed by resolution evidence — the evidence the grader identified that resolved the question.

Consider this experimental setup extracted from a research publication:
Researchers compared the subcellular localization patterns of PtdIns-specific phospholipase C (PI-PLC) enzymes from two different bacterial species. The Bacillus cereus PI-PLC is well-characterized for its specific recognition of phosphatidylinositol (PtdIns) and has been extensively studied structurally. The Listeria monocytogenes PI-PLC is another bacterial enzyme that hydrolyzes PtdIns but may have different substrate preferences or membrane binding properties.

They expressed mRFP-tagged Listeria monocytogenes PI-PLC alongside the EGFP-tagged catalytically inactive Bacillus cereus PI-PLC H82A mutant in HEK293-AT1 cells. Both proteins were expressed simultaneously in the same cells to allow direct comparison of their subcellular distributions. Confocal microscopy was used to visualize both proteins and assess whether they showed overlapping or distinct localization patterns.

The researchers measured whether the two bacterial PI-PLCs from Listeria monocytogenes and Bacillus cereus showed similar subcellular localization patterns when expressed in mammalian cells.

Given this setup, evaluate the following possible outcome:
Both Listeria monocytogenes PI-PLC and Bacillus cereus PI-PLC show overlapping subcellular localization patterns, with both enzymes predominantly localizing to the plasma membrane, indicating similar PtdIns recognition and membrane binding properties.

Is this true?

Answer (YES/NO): NO